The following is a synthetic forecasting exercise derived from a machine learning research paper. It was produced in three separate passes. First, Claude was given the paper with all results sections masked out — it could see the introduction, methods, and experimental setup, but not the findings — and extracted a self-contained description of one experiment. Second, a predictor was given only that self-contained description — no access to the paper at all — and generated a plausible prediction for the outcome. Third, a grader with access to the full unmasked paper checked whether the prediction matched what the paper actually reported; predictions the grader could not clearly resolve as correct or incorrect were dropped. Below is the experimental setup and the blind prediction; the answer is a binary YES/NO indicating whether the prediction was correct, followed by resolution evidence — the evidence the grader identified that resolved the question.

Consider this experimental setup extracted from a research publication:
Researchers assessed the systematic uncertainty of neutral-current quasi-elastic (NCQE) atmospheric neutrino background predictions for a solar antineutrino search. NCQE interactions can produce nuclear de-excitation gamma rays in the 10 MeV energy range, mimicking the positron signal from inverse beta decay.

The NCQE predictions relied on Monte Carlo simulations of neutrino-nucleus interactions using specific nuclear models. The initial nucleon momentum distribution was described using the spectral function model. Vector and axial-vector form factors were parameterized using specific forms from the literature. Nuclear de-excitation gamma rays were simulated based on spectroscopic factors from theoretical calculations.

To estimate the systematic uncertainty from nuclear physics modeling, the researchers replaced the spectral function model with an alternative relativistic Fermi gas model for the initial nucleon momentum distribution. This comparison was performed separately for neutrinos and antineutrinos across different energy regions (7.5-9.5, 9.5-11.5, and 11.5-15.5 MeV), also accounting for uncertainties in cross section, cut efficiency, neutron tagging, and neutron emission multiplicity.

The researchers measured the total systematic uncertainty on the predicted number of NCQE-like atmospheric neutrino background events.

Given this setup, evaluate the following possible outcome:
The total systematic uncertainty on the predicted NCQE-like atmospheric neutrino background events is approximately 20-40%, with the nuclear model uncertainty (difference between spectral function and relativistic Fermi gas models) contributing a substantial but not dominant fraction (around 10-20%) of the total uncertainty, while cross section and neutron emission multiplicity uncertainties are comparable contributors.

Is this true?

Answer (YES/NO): NO